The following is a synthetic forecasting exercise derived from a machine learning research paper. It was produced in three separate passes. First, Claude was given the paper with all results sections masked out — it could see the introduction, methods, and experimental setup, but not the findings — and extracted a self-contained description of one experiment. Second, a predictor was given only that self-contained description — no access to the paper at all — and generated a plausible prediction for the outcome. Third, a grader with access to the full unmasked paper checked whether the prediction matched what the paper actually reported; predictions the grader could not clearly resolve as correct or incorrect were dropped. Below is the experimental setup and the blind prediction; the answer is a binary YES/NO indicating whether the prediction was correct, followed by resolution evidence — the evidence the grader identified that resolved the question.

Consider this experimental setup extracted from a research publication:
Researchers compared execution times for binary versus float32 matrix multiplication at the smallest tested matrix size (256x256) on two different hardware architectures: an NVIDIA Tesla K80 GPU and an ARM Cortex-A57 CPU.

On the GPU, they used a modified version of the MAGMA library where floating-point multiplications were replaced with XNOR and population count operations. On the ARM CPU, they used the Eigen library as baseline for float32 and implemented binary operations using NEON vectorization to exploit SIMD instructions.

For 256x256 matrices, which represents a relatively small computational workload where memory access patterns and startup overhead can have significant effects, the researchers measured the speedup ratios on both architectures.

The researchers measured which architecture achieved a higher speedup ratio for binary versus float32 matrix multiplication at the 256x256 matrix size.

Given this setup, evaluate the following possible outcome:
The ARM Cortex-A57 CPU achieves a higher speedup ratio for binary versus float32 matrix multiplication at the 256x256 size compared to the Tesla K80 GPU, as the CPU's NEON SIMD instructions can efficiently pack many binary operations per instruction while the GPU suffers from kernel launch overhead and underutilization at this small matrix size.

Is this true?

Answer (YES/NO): YES